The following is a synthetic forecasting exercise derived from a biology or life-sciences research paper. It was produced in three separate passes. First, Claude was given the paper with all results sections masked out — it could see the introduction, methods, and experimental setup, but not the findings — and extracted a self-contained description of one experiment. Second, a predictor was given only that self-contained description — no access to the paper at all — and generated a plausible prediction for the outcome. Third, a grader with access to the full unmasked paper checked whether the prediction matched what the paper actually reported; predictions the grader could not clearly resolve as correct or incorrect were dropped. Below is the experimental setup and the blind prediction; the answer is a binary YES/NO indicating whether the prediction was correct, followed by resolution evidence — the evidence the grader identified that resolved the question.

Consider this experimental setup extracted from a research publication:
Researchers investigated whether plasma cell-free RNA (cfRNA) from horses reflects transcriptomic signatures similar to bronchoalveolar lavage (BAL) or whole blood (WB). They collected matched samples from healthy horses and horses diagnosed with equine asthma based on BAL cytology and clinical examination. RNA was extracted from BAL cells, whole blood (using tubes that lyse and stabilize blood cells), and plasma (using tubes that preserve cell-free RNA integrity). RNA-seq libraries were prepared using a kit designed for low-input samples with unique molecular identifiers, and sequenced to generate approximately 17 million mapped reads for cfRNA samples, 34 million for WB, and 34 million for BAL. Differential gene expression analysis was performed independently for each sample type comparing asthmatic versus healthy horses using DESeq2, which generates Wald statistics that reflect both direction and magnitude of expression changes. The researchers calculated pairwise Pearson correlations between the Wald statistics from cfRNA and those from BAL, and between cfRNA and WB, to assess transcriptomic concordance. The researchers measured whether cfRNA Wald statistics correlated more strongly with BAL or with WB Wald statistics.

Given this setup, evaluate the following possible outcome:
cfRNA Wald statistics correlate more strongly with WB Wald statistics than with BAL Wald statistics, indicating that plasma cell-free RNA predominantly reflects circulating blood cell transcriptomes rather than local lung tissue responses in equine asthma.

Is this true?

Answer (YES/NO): NO